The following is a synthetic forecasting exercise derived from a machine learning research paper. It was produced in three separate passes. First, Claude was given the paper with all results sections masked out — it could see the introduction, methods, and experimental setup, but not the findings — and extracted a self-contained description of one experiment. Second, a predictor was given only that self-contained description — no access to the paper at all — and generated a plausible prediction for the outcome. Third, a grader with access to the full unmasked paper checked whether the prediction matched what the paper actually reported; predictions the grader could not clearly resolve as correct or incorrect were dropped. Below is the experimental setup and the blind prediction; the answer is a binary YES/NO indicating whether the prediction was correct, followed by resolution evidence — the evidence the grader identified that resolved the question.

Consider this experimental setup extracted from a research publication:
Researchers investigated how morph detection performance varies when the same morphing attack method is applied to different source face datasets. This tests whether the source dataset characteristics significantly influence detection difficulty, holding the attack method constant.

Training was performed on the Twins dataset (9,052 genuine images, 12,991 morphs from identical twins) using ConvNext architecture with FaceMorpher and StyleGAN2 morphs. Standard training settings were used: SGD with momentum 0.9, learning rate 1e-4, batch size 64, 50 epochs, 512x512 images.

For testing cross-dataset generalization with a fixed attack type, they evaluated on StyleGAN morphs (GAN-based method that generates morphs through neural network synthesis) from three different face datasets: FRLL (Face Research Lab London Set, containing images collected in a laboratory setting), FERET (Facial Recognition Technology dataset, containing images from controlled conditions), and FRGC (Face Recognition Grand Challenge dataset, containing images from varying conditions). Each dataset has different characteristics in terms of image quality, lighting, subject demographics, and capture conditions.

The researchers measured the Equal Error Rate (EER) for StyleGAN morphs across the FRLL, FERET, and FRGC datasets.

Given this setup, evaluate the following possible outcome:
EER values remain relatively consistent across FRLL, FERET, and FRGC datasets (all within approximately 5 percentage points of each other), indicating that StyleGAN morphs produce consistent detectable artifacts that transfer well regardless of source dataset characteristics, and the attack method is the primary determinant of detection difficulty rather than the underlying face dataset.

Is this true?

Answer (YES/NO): NO